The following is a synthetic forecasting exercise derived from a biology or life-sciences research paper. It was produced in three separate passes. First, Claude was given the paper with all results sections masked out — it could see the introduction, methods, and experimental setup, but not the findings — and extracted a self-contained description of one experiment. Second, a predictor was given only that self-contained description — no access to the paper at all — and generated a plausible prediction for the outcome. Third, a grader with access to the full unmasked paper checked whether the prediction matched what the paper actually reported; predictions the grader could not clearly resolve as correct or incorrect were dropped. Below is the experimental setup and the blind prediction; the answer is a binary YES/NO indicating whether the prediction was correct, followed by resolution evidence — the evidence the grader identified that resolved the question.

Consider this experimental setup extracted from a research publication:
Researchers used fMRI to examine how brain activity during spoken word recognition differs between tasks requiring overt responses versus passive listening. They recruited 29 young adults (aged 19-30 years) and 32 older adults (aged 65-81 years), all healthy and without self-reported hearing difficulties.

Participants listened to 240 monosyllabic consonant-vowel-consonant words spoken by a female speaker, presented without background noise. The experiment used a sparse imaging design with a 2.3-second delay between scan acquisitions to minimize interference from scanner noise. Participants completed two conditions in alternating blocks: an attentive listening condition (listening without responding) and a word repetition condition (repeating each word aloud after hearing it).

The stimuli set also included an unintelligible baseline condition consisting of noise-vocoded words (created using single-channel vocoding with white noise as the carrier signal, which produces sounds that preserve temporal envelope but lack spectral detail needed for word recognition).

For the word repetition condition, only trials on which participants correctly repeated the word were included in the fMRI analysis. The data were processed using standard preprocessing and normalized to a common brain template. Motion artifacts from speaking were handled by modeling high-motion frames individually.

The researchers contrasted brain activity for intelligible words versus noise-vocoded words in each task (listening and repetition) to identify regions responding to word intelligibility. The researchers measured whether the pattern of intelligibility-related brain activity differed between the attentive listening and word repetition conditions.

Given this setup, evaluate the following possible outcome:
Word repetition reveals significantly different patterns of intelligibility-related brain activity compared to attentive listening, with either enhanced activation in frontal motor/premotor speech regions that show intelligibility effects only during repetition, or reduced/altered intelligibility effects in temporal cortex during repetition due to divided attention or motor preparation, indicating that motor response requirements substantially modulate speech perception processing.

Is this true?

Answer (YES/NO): NO